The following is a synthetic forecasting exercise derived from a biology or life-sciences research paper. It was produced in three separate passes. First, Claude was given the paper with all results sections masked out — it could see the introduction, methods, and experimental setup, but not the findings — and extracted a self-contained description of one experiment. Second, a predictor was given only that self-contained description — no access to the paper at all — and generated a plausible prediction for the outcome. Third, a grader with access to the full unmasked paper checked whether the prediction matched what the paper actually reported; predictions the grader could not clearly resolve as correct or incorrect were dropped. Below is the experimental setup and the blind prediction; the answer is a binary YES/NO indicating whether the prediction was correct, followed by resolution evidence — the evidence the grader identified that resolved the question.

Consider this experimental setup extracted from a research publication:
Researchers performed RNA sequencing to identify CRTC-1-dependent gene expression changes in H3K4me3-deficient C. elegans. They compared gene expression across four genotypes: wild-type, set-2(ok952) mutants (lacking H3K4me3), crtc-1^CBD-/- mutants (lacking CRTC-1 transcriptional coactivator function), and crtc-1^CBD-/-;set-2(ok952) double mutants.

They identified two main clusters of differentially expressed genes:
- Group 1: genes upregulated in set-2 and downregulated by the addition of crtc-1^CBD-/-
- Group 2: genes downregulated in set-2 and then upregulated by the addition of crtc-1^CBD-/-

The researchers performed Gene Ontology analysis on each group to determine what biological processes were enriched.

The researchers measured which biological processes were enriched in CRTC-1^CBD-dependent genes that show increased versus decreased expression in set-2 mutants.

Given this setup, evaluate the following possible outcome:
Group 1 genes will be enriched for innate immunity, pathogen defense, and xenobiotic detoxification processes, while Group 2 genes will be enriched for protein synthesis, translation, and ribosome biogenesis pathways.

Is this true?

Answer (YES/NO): YES